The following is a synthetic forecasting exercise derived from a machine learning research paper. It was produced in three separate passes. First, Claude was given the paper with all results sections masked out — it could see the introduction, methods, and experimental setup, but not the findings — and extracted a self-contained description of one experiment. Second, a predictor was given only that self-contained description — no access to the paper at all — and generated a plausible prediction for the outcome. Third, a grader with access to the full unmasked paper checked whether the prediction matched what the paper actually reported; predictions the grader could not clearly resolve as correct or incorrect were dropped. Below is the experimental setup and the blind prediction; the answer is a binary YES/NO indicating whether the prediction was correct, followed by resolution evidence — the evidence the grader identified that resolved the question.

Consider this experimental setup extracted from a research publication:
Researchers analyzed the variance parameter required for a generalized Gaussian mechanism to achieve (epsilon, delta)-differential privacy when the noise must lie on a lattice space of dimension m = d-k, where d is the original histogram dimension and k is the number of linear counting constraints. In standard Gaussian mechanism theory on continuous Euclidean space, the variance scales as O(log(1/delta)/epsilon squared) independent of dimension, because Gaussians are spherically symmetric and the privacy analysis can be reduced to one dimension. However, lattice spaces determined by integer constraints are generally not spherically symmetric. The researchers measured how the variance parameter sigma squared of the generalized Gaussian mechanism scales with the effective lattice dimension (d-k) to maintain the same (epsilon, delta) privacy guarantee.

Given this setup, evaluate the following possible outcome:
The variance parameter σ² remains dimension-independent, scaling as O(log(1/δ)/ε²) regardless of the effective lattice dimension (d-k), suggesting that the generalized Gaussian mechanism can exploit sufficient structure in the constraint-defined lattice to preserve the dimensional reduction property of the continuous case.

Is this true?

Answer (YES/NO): NO